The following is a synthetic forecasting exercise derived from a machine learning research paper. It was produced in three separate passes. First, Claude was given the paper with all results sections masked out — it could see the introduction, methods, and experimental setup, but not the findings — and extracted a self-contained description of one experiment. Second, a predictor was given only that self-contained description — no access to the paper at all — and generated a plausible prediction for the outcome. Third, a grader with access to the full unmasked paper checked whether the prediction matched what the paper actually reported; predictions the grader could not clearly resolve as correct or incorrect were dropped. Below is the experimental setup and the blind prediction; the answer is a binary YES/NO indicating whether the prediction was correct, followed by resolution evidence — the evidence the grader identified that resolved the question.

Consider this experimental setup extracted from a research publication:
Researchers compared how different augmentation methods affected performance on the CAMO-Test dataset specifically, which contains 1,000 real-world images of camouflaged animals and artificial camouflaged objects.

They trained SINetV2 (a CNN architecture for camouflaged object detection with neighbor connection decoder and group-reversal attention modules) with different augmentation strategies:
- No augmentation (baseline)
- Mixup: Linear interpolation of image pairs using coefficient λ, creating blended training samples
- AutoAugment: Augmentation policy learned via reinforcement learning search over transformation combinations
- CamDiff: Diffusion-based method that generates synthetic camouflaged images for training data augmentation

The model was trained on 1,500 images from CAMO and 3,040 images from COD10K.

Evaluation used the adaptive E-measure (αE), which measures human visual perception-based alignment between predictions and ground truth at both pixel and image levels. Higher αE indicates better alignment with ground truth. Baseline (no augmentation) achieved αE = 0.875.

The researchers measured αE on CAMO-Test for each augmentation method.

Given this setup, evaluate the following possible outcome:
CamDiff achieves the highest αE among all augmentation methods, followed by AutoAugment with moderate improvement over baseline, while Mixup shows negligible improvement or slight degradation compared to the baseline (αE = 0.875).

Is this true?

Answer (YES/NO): NO